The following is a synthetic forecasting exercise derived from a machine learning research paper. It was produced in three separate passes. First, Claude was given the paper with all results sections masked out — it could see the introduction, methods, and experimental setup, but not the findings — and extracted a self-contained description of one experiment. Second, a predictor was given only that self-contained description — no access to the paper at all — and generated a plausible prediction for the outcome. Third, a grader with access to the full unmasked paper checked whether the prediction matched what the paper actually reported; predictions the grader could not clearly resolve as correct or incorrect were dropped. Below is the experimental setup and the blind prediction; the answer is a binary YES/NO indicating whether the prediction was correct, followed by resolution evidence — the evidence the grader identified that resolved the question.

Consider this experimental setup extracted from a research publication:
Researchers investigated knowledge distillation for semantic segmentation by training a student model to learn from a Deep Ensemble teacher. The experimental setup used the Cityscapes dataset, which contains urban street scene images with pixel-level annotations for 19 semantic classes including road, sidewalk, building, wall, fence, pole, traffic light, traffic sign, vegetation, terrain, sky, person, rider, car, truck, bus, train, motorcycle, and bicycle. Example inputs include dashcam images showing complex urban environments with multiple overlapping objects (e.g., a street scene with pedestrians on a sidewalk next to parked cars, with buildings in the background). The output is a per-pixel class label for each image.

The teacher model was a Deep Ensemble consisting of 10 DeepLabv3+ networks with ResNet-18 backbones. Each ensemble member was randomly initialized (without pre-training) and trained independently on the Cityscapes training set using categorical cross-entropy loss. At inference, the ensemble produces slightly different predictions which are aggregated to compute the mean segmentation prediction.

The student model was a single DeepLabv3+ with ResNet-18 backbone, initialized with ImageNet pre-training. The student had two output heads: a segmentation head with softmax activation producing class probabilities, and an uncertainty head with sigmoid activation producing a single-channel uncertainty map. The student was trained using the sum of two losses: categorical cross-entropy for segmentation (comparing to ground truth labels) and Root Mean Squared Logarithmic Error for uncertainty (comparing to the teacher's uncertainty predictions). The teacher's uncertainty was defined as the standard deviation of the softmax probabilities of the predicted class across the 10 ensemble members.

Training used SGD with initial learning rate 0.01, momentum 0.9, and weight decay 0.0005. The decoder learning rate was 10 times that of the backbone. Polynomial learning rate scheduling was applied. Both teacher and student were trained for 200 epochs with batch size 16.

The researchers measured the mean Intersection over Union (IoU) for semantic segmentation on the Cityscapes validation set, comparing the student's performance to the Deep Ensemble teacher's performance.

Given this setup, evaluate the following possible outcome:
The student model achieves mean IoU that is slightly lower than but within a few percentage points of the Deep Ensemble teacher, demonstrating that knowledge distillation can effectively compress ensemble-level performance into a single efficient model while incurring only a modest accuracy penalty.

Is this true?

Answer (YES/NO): NO